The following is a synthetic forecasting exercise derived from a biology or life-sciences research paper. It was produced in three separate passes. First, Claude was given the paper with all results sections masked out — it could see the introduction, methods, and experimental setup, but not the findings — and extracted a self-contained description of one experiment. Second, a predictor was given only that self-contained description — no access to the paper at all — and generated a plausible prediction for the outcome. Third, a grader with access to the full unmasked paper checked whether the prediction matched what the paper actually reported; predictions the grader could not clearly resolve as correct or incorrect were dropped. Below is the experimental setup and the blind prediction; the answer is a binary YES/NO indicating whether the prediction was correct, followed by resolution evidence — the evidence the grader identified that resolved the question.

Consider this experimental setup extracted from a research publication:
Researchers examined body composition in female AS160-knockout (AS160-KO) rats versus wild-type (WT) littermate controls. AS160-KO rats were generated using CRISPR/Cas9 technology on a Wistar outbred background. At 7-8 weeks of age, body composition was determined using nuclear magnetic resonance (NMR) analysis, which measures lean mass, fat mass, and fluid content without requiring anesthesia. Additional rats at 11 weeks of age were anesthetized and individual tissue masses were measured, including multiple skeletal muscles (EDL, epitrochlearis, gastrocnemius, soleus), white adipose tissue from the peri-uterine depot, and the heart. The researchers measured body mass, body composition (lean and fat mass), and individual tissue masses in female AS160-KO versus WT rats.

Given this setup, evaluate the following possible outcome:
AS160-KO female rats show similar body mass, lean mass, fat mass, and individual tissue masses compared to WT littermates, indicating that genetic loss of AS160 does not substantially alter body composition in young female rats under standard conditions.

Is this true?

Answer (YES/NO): YES